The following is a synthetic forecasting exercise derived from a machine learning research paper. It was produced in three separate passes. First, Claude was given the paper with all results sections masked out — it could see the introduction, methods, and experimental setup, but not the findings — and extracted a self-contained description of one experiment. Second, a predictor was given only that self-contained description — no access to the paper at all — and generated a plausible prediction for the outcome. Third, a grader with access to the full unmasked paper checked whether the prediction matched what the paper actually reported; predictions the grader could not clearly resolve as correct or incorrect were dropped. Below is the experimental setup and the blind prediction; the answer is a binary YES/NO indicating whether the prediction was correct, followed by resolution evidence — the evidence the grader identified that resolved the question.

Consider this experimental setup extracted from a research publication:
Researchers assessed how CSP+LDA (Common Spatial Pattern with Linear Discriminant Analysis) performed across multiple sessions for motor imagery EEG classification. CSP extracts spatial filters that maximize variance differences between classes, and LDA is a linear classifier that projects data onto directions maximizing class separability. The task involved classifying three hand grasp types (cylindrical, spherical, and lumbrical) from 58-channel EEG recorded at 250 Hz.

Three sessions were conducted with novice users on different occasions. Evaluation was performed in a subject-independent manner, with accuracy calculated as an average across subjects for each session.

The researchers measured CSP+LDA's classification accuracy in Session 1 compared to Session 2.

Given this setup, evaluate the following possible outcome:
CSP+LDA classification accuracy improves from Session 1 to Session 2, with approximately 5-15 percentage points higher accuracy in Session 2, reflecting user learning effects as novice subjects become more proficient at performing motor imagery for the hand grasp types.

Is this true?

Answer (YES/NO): YES